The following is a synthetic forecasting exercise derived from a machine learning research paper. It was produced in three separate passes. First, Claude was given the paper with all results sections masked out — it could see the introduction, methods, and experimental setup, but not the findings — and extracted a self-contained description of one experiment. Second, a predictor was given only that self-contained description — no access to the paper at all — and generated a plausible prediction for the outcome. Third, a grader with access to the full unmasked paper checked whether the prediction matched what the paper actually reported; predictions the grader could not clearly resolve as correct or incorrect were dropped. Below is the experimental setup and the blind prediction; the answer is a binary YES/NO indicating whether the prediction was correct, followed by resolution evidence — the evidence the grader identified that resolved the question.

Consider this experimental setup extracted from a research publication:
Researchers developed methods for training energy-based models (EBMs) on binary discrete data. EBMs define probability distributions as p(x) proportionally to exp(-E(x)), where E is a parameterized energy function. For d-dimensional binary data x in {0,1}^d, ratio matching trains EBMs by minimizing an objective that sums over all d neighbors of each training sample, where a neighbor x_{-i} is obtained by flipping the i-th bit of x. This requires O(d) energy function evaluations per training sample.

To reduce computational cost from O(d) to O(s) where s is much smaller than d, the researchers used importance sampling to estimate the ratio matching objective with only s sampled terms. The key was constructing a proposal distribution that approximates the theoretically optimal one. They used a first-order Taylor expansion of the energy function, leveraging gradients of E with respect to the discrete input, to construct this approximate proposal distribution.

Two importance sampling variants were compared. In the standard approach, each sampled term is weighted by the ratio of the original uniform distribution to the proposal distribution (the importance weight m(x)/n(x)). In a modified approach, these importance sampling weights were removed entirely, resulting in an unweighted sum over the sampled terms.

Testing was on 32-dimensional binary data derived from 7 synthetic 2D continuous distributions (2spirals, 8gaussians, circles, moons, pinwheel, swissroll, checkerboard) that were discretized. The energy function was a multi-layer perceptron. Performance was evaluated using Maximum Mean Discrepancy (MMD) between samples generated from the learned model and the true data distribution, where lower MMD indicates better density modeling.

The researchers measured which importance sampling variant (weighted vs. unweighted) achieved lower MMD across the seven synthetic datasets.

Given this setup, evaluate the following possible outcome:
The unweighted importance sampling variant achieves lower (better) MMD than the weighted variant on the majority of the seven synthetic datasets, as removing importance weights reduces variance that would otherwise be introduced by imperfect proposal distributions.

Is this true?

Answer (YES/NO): YES